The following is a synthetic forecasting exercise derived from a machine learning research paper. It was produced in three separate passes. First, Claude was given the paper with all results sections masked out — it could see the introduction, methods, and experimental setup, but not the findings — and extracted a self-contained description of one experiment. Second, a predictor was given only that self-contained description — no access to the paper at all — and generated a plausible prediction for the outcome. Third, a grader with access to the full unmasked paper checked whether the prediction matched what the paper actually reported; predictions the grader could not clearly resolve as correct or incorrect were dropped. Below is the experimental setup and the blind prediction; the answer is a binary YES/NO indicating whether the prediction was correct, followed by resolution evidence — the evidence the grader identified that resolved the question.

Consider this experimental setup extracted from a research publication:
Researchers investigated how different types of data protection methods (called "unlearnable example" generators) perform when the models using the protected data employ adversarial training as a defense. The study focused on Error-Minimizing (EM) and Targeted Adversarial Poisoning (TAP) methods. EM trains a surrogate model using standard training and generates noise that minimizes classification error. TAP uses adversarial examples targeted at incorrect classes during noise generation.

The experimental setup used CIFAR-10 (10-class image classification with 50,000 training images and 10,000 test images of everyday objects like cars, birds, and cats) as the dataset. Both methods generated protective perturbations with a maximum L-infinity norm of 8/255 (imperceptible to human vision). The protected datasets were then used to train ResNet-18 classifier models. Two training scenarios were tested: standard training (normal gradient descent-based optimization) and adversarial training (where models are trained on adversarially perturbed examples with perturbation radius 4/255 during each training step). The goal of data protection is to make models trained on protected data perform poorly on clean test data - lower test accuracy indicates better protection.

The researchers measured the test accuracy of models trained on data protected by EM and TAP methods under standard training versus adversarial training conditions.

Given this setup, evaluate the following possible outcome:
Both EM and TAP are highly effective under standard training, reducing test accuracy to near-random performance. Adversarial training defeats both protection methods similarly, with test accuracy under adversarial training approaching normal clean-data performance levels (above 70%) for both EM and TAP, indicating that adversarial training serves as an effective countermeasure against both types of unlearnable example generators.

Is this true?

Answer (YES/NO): YES